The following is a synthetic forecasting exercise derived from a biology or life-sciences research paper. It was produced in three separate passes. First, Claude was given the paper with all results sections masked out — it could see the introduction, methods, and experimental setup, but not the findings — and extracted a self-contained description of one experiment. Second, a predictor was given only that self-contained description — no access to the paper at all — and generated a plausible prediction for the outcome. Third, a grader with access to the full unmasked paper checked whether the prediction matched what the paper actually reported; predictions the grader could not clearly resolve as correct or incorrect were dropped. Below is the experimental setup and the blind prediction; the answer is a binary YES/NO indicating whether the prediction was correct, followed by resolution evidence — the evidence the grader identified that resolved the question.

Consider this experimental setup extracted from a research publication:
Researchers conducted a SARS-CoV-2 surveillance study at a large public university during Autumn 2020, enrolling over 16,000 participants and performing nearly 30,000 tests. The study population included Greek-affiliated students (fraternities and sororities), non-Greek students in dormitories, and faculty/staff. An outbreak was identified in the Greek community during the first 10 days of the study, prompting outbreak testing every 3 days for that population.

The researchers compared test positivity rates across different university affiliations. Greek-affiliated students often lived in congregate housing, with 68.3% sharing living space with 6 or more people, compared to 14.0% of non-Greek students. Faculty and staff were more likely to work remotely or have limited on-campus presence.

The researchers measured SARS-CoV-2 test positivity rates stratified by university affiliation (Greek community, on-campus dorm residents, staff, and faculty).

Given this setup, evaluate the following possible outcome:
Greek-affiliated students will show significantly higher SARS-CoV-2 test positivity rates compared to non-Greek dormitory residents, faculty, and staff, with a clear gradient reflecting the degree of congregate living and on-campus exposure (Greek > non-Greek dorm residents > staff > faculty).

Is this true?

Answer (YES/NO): YES